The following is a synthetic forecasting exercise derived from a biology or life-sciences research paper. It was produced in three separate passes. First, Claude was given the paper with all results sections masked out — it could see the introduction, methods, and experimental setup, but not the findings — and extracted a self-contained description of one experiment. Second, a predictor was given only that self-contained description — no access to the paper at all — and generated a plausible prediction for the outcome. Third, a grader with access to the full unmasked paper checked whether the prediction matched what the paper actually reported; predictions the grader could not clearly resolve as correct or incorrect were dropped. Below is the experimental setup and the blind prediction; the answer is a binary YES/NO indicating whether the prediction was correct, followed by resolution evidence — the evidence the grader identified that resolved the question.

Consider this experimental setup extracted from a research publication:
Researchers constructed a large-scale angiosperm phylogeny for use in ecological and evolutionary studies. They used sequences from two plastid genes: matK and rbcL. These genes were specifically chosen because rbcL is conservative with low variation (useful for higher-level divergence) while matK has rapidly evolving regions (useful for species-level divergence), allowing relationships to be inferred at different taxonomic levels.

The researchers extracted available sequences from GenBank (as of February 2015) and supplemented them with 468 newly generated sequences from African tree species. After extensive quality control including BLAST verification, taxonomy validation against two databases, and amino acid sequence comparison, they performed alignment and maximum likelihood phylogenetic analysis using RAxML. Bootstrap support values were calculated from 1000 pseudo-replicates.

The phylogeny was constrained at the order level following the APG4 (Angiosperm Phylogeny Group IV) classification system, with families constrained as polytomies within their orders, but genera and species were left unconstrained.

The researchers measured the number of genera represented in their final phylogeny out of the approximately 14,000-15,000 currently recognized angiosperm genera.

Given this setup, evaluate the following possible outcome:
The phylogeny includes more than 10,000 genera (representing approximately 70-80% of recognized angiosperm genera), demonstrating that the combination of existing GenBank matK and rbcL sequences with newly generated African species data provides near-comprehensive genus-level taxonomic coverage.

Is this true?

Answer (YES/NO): NO